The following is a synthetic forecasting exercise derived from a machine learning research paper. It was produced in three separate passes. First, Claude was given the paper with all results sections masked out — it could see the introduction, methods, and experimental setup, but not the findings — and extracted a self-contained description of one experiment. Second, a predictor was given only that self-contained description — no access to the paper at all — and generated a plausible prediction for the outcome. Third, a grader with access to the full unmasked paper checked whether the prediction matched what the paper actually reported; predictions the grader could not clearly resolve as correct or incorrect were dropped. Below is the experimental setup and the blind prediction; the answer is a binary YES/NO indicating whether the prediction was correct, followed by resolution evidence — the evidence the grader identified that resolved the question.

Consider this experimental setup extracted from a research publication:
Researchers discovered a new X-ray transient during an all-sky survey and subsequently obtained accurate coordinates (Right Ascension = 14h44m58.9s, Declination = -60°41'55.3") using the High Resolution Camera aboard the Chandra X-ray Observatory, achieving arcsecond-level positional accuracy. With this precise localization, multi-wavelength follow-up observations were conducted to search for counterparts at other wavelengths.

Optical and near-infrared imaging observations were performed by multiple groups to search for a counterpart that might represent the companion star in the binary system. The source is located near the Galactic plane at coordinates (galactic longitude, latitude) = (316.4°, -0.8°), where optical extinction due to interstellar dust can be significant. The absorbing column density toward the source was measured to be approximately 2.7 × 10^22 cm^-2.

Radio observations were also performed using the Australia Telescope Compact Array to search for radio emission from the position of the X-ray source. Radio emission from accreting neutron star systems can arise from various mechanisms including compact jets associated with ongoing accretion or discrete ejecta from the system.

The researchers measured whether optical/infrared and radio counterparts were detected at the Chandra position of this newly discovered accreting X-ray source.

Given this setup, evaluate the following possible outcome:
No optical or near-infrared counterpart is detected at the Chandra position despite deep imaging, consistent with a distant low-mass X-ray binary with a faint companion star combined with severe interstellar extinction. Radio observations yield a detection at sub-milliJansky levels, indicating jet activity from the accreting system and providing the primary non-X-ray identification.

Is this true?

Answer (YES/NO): YES